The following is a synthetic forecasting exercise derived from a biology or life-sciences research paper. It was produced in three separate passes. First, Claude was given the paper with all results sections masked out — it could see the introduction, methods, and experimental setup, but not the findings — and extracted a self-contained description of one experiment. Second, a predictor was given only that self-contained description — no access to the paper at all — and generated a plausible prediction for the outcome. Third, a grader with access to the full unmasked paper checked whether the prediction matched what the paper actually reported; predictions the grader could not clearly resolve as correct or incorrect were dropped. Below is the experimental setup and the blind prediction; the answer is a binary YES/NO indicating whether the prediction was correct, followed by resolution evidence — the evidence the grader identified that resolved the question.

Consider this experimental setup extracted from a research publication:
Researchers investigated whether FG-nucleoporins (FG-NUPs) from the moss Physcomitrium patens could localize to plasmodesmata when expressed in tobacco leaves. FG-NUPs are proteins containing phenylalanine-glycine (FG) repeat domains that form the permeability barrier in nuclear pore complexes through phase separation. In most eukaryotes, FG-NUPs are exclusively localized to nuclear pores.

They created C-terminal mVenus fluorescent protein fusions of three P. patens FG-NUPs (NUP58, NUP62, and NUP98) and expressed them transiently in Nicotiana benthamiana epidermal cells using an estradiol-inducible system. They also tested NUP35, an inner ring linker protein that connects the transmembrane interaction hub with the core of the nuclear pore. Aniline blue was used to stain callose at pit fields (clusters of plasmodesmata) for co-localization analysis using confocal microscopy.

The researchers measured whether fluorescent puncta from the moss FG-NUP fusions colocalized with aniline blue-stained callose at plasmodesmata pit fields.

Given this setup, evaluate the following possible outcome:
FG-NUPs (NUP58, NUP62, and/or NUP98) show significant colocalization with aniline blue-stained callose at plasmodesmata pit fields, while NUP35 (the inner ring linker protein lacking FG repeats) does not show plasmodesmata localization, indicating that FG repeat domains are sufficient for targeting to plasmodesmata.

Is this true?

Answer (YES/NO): NO